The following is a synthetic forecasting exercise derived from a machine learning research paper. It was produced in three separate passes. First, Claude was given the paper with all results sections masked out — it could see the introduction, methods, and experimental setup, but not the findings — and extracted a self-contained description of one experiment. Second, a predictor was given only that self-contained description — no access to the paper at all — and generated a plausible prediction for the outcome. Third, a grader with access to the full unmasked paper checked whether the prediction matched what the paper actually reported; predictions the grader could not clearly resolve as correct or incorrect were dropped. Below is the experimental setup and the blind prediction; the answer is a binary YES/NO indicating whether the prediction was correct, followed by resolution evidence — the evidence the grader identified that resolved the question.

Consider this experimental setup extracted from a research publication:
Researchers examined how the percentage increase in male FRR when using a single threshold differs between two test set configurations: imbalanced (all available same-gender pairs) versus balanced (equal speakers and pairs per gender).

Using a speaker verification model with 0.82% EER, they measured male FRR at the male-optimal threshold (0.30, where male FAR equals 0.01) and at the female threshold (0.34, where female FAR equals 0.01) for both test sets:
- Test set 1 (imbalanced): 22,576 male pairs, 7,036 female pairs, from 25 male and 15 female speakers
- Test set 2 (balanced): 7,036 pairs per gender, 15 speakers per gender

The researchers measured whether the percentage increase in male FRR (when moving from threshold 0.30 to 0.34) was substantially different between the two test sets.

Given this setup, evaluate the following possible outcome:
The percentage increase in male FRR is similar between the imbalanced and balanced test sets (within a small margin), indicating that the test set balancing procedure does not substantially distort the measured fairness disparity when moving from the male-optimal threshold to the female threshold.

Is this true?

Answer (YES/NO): NO